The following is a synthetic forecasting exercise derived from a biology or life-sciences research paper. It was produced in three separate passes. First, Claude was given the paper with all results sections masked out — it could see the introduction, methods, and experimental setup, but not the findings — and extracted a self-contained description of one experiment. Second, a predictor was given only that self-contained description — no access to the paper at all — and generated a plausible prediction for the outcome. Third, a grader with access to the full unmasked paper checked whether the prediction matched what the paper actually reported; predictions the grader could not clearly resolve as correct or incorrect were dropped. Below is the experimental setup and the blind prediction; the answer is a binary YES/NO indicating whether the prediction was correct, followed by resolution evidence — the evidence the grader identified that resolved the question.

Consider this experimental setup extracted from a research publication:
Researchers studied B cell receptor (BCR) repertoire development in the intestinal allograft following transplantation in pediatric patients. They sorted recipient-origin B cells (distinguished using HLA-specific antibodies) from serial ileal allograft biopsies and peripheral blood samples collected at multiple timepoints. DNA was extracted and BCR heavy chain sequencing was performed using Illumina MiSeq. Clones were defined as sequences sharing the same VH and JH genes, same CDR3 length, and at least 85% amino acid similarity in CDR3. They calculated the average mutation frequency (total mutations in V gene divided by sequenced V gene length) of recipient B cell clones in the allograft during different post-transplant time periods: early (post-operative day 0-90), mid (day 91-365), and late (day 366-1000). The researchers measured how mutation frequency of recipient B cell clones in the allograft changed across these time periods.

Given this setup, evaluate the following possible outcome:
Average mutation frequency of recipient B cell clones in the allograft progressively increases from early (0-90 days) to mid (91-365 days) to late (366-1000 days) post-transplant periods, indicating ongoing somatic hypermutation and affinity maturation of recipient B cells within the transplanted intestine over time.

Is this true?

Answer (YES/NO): NO